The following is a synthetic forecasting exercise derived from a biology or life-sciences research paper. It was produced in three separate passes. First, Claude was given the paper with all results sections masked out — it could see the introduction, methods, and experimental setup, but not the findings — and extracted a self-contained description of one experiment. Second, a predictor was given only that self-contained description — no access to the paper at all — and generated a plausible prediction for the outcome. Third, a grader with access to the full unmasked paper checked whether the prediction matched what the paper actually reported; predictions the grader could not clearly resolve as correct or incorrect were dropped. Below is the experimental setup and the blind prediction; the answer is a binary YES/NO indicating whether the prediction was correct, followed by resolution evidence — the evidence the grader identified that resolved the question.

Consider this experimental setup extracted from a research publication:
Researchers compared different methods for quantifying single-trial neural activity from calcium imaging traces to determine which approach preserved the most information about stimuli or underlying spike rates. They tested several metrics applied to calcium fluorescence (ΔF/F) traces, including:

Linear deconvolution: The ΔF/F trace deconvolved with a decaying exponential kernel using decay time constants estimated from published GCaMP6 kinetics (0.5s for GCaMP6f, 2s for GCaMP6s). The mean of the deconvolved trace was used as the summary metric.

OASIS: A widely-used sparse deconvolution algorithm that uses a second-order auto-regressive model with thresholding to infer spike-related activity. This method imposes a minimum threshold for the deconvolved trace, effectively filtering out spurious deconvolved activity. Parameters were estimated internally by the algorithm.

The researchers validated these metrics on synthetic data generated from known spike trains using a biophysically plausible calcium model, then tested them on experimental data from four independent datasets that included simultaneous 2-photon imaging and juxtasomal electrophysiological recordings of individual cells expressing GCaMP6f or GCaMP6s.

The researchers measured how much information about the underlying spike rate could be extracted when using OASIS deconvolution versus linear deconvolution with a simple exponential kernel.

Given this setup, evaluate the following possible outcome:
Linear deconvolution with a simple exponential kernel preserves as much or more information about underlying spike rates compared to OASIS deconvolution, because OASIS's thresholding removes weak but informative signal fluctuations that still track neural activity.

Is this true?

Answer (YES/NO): YES